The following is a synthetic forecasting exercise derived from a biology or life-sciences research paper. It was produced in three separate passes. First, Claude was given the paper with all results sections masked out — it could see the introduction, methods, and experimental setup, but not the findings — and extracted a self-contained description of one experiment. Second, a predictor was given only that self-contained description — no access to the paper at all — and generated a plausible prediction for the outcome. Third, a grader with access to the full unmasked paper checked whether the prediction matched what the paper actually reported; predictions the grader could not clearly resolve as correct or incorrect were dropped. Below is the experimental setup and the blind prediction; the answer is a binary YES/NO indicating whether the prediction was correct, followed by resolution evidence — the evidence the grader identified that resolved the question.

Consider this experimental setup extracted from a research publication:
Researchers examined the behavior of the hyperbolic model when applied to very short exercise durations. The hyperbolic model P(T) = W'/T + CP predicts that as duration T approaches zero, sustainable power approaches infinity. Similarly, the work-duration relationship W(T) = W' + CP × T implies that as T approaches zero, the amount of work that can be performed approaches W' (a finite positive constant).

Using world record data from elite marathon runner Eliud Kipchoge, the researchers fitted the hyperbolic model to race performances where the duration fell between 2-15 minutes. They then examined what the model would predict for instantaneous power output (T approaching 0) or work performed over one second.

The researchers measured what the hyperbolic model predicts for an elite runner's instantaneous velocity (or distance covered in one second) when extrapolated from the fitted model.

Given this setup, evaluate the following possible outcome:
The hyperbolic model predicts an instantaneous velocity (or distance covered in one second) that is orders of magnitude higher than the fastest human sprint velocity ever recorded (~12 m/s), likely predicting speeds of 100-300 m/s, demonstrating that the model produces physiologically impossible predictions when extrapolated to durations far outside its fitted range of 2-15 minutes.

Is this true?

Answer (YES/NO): YES